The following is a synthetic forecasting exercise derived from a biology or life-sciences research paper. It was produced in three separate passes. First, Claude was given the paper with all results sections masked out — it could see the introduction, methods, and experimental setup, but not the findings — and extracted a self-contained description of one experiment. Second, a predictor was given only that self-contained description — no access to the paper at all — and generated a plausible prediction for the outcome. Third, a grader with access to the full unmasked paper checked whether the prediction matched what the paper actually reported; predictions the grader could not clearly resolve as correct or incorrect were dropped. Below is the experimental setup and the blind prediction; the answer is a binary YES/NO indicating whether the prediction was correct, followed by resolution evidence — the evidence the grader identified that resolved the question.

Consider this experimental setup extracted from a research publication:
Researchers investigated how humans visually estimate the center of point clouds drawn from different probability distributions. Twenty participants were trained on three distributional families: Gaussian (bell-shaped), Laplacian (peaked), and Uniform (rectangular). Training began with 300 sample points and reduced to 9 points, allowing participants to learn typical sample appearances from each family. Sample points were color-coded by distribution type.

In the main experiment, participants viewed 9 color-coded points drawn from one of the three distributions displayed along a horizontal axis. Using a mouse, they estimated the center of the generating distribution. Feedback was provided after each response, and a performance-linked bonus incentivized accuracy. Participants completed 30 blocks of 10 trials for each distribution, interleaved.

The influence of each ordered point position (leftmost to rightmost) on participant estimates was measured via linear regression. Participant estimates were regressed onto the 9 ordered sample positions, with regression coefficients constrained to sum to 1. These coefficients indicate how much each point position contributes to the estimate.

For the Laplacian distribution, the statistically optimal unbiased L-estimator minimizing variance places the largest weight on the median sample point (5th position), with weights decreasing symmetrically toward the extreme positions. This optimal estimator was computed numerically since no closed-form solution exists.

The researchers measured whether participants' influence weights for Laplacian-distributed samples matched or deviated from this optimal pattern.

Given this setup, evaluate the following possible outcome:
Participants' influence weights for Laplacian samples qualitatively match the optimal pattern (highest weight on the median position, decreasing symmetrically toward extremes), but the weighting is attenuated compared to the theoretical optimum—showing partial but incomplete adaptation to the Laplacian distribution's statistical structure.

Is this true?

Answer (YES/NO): NO